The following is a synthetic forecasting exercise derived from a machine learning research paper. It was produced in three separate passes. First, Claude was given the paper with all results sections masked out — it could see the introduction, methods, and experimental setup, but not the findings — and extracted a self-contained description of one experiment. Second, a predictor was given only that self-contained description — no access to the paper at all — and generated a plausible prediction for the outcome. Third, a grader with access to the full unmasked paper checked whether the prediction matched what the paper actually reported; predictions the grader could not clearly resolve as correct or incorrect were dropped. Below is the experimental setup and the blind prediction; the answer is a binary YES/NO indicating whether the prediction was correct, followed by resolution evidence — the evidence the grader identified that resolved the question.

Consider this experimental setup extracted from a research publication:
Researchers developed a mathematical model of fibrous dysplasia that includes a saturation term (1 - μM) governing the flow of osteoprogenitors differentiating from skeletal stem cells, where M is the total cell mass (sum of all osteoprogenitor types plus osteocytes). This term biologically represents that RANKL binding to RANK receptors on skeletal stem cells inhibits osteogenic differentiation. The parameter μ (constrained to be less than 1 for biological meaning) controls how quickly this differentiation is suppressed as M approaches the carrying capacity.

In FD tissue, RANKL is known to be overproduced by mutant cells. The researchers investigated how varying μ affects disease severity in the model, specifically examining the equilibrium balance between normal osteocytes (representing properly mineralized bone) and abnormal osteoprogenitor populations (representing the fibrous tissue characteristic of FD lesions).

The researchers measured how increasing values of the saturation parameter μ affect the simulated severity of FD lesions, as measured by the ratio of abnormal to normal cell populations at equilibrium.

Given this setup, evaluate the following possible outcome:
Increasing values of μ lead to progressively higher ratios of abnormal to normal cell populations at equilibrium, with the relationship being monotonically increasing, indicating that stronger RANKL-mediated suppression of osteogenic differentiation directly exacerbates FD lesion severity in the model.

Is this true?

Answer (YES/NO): YES